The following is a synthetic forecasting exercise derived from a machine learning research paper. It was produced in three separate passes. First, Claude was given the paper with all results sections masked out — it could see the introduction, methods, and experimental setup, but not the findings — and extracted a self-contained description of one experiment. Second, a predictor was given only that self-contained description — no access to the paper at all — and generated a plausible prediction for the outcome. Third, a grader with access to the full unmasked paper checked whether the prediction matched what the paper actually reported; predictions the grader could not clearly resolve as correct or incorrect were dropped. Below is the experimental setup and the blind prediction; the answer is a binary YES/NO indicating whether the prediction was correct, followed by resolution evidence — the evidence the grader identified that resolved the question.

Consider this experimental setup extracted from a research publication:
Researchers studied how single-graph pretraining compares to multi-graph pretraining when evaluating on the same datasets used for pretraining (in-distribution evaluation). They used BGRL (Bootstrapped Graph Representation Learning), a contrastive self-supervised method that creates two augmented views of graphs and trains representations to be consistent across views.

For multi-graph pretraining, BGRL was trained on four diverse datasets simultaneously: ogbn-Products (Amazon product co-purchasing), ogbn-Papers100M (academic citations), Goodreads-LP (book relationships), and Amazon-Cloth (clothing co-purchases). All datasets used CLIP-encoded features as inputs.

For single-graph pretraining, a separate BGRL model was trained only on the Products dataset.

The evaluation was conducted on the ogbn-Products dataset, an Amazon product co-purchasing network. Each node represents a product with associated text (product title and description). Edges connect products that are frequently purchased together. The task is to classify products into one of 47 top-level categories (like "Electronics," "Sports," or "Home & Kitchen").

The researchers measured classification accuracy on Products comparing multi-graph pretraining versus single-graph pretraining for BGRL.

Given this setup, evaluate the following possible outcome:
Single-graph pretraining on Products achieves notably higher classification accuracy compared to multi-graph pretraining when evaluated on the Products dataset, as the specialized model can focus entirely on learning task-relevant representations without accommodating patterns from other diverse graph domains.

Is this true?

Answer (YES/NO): YES